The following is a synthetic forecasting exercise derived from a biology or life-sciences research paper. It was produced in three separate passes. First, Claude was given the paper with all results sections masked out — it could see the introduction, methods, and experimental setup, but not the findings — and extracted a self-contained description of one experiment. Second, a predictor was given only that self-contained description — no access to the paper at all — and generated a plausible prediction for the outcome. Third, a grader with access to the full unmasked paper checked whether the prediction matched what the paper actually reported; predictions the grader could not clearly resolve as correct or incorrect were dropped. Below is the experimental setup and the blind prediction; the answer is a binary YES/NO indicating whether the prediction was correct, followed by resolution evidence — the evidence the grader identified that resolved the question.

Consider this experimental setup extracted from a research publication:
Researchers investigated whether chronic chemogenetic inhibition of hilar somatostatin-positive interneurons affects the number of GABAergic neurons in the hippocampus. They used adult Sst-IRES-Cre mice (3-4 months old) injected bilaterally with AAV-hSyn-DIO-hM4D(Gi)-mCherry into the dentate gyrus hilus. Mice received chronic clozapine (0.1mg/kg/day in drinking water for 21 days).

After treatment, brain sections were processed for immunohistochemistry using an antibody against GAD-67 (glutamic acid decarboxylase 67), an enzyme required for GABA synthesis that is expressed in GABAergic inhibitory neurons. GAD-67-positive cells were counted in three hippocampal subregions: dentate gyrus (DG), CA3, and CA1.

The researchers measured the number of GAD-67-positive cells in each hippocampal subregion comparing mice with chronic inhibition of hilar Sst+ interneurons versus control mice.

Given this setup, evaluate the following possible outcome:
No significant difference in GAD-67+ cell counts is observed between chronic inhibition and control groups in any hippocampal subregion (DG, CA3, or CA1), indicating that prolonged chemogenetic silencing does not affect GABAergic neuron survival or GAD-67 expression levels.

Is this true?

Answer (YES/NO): NO